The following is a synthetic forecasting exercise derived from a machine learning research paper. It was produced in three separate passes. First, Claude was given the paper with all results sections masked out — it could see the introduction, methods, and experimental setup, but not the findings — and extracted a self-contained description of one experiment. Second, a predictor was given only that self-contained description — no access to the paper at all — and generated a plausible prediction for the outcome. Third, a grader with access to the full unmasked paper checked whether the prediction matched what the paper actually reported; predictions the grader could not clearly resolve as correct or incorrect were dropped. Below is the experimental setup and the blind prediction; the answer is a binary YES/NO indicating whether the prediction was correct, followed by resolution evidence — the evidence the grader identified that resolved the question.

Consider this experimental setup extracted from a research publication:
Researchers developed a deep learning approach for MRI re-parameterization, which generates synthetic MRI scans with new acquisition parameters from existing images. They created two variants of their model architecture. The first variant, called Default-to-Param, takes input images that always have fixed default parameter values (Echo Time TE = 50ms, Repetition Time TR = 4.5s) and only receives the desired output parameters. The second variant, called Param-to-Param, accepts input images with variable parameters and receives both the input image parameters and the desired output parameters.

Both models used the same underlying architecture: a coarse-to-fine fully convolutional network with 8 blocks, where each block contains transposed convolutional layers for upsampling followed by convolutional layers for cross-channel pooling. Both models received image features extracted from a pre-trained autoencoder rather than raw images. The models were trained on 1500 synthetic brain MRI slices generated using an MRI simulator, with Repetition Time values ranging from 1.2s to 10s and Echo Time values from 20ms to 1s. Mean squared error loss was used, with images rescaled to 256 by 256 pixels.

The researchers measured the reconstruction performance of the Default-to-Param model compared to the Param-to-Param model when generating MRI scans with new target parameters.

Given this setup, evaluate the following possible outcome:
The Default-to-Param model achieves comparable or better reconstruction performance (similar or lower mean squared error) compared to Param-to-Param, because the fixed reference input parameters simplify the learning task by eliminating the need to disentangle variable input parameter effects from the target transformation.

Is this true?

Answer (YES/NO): YES